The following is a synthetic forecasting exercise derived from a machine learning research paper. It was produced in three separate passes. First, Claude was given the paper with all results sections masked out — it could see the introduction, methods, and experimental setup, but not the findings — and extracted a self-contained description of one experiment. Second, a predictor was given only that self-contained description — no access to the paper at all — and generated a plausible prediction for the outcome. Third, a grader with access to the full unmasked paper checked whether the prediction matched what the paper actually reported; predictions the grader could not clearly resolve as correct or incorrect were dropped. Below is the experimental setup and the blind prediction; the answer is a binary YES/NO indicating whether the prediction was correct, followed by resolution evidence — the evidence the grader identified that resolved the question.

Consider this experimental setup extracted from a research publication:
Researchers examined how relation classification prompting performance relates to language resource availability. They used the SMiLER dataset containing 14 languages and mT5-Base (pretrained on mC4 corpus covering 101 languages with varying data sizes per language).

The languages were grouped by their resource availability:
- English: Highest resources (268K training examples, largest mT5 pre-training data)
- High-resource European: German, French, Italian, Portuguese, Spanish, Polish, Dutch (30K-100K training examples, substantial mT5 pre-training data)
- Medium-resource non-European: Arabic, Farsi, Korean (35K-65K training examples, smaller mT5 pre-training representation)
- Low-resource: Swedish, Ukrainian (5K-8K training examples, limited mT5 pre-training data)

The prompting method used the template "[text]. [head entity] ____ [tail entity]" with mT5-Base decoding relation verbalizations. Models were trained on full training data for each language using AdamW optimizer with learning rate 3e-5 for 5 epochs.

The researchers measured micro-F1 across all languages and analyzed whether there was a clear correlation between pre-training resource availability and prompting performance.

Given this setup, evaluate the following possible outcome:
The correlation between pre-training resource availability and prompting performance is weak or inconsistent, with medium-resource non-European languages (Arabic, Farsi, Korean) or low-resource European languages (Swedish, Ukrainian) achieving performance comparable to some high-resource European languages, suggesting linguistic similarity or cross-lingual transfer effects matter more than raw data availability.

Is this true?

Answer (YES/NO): NO